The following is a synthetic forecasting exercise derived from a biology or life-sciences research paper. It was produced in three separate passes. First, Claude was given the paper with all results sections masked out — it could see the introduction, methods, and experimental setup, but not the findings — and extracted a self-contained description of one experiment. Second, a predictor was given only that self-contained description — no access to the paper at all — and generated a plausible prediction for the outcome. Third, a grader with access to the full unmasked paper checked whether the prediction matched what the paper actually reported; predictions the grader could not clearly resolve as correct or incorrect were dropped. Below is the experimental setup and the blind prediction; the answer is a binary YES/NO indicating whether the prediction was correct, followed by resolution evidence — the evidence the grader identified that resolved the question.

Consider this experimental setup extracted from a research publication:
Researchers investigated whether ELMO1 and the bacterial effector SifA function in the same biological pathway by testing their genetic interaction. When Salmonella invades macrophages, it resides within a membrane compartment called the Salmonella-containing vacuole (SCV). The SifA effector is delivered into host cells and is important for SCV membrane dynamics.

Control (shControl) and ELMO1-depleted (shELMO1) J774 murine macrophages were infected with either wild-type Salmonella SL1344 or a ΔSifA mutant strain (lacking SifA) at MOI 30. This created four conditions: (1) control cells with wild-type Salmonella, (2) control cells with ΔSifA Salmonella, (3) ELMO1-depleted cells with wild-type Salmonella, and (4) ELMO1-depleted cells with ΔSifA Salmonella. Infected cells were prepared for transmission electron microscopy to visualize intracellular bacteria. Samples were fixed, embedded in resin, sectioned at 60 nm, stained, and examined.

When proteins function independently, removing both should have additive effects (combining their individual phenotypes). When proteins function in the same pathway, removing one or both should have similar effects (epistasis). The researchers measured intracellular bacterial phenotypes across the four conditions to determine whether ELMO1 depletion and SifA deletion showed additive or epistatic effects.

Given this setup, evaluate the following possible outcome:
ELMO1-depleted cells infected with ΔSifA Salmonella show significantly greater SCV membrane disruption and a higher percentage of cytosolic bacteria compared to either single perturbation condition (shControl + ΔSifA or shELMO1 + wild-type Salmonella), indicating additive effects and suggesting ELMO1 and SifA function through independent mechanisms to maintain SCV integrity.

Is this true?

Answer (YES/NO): NO